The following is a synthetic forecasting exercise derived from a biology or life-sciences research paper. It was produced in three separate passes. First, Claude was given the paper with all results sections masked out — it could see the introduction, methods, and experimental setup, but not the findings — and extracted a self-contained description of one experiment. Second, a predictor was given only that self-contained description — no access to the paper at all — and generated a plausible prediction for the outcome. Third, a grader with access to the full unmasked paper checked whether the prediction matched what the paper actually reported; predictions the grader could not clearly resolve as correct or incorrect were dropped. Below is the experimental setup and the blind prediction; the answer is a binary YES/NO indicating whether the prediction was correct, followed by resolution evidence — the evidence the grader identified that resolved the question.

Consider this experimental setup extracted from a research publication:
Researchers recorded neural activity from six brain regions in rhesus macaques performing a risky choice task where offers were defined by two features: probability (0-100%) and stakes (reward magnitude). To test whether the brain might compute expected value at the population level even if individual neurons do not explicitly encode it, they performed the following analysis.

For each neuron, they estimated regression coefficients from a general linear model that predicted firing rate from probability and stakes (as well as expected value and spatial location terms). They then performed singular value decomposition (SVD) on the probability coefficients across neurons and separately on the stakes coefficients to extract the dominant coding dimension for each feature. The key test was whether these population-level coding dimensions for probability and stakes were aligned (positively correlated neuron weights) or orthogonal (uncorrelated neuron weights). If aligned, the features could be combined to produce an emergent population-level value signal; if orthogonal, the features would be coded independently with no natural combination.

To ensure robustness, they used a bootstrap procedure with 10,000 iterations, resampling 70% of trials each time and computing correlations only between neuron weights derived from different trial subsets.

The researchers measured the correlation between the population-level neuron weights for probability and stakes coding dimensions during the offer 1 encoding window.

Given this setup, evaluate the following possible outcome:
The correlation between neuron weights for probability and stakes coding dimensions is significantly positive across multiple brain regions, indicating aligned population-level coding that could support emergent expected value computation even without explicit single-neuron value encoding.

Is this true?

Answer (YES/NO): YES